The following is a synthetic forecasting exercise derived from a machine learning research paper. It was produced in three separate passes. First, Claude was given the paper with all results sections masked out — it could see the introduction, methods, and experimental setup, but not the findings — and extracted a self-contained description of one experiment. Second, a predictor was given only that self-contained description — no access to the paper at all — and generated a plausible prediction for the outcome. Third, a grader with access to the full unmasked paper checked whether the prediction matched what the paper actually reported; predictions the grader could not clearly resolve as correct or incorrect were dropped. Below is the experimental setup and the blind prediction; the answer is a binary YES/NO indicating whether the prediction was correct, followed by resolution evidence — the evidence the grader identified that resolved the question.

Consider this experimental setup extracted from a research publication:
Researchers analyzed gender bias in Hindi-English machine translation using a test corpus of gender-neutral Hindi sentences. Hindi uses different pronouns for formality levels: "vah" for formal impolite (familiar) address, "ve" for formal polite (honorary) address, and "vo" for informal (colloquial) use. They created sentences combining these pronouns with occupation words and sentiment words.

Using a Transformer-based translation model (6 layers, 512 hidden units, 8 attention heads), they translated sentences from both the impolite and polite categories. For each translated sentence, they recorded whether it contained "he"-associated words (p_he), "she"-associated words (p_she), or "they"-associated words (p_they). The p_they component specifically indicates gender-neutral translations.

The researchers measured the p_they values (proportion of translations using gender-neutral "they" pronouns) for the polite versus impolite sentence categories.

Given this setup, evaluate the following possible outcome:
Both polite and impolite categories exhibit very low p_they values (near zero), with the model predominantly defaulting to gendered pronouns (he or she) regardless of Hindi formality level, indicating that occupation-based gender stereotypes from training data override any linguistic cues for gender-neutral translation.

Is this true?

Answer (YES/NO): NO